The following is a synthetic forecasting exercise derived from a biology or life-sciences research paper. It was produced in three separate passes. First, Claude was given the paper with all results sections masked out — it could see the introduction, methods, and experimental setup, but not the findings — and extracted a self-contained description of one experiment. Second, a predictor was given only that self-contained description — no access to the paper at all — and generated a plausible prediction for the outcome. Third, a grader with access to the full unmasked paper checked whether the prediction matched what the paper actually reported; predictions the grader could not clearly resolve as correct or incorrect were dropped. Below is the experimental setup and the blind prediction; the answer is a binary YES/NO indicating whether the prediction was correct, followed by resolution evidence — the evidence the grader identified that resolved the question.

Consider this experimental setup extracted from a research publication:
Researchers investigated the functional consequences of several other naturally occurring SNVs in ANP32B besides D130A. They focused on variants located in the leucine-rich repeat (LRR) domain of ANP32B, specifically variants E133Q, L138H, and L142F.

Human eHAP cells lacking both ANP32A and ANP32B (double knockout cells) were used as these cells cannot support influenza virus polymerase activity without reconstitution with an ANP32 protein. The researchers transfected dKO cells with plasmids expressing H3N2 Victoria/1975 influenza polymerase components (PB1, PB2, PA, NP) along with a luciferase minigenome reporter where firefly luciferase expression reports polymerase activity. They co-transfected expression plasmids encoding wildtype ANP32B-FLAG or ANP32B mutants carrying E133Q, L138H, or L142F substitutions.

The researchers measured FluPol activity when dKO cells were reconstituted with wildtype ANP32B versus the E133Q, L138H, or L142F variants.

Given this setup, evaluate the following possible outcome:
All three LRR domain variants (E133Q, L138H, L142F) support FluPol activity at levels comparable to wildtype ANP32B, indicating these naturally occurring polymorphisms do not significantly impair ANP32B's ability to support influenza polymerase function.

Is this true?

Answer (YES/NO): NO